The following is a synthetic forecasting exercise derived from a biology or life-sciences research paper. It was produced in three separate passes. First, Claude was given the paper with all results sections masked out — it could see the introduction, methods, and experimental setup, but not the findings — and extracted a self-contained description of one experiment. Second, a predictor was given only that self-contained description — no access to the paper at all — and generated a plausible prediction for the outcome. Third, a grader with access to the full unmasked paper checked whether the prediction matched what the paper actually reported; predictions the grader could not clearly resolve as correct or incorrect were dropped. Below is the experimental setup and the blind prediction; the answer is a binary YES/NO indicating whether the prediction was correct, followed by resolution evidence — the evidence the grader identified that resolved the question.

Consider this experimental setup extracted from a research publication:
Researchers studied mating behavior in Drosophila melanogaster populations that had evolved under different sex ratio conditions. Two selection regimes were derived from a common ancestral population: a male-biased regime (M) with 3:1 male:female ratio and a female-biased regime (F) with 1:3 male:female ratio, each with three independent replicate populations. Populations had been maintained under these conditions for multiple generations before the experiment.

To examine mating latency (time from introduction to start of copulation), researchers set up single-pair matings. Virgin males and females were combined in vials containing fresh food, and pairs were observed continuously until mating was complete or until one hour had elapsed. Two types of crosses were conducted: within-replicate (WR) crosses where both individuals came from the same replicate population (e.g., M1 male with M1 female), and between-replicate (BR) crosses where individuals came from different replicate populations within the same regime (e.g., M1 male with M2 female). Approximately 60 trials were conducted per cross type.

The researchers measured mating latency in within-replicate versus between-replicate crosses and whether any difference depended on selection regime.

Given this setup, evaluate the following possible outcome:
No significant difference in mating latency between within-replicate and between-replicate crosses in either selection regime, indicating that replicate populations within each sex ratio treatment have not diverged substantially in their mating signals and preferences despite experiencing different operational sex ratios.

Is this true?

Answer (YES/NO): YES